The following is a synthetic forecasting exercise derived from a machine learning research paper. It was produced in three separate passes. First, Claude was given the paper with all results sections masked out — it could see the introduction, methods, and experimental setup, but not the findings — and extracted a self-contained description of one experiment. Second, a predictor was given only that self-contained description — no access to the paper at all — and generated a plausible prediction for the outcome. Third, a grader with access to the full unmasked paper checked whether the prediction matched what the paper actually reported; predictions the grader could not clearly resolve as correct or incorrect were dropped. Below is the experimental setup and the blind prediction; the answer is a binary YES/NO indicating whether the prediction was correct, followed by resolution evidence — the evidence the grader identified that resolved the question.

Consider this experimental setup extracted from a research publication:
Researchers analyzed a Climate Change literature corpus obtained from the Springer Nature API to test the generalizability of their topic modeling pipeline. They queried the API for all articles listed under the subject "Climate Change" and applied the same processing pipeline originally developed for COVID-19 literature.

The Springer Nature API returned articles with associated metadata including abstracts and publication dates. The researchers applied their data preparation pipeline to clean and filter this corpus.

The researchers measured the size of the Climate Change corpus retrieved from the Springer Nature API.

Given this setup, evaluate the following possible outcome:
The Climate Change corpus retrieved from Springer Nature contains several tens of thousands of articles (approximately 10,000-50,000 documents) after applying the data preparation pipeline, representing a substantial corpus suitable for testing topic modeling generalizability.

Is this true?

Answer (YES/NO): YES